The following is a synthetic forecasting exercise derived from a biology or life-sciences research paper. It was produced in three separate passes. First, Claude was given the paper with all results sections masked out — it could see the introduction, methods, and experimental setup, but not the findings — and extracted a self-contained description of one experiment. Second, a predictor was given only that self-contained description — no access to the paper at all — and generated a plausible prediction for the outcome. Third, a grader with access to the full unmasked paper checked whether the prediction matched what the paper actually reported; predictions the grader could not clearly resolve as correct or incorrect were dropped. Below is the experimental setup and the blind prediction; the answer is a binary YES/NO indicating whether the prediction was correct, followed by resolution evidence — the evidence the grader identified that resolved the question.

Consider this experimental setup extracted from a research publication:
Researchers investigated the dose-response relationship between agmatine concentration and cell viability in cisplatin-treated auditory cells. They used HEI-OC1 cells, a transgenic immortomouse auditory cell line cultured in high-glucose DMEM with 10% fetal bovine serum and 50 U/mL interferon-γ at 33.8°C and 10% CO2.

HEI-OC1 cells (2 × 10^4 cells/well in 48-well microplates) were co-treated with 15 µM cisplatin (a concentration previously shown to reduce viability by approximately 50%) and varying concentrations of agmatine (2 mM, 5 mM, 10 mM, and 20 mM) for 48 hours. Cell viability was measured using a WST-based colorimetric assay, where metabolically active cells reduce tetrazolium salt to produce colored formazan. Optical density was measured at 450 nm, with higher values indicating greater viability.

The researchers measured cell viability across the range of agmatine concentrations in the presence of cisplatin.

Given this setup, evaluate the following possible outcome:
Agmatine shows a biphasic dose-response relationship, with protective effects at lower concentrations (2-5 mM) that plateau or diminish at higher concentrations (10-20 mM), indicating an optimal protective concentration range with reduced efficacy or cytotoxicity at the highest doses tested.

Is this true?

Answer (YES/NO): NO